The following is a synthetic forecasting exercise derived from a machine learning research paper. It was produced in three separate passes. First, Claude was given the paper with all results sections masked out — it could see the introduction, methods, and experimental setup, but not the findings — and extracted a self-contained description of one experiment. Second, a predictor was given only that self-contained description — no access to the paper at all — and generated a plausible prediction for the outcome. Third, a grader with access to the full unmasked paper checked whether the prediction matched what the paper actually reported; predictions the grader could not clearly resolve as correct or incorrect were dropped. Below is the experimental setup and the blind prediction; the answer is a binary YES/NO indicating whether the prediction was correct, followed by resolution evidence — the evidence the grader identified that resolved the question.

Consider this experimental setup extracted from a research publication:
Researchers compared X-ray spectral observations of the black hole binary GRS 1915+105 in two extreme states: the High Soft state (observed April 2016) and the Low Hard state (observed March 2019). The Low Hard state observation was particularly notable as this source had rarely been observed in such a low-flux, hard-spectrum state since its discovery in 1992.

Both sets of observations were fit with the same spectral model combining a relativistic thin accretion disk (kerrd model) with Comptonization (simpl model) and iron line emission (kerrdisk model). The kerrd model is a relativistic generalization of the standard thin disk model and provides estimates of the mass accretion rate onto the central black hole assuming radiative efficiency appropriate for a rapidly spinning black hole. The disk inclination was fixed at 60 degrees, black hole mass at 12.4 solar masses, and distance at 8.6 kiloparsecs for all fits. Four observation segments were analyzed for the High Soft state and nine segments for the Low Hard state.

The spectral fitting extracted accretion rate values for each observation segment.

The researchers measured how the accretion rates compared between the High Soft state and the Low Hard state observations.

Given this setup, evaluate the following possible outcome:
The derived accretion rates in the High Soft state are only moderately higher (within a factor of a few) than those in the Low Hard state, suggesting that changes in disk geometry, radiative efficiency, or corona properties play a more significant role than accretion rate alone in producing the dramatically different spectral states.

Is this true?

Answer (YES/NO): NO